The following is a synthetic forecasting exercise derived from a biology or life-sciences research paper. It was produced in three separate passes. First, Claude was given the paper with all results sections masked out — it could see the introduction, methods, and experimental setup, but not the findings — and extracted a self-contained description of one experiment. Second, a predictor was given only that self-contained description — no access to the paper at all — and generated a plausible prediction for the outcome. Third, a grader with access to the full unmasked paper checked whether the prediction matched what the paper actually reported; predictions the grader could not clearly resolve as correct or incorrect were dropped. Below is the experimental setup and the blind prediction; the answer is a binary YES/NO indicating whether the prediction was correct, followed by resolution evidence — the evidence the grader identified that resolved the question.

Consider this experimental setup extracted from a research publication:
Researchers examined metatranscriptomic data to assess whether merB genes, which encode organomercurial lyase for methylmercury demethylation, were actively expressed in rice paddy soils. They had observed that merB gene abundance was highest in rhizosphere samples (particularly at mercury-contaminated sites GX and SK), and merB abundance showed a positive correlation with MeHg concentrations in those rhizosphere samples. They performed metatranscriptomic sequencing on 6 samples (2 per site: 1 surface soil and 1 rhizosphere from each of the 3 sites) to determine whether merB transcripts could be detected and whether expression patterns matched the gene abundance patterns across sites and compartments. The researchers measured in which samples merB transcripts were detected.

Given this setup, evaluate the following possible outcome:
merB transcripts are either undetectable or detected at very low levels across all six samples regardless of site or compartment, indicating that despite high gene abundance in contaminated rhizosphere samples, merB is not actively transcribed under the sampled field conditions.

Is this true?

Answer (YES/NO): NO